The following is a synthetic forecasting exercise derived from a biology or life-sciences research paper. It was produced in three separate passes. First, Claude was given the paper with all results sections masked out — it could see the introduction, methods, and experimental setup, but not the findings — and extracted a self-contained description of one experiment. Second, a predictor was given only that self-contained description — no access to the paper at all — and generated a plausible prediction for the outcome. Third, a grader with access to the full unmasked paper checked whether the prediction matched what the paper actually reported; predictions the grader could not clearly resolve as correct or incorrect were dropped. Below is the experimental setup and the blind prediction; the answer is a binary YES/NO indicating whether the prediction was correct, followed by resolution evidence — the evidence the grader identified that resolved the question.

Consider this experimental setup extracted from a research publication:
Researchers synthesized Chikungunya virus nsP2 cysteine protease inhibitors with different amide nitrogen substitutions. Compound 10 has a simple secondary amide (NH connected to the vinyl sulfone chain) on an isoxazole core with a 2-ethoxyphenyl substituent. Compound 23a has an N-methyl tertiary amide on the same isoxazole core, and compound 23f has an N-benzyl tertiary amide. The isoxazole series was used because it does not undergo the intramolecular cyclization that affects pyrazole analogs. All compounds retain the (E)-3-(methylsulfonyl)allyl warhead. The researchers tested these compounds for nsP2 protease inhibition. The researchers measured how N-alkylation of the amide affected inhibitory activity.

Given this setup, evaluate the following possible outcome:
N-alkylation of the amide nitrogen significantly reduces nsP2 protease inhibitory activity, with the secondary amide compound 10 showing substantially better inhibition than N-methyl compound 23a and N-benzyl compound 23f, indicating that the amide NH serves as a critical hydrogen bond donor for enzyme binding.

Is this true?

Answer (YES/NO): YES